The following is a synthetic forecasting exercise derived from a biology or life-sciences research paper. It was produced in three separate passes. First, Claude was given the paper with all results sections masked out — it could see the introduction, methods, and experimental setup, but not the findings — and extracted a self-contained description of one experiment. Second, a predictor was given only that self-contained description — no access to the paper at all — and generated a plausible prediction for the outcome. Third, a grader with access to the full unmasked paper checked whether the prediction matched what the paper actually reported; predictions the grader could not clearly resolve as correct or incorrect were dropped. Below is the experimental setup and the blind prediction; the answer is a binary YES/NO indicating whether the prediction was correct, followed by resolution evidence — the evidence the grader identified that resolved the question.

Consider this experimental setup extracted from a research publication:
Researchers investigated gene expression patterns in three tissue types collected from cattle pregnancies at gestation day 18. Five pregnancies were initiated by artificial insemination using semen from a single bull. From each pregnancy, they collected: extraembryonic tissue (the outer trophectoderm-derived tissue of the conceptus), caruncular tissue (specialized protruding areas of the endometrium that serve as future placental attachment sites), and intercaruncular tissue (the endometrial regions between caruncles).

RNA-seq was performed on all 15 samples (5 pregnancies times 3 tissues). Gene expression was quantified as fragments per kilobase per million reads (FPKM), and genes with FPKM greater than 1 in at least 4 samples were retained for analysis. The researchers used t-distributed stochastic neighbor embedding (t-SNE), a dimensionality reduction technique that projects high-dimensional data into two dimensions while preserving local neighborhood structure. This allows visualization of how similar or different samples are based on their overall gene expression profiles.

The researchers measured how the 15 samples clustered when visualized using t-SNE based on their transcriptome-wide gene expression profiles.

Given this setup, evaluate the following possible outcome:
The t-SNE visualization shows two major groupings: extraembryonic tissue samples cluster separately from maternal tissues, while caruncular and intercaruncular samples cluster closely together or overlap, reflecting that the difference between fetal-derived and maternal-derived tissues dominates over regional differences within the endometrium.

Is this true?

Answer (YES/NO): NO